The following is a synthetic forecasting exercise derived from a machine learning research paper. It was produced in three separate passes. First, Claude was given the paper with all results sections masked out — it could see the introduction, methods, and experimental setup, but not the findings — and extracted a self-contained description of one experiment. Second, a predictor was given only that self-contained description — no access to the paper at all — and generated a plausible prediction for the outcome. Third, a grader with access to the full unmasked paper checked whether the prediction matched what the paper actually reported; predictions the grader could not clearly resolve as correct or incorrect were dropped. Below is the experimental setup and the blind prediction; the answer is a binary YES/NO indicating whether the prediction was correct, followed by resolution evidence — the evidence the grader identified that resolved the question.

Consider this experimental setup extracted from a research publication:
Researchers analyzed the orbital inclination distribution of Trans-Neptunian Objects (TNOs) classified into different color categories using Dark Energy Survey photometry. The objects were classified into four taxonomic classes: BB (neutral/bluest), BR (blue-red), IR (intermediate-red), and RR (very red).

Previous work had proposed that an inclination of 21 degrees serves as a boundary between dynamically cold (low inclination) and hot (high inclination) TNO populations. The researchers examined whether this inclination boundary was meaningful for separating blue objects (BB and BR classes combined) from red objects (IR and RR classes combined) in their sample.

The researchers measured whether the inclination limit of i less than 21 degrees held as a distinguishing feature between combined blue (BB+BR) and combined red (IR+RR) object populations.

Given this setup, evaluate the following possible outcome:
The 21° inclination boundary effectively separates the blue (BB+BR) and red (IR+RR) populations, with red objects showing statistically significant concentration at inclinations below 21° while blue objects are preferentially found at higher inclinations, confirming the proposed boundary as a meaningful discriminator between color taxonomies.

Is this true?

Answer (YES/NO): NO